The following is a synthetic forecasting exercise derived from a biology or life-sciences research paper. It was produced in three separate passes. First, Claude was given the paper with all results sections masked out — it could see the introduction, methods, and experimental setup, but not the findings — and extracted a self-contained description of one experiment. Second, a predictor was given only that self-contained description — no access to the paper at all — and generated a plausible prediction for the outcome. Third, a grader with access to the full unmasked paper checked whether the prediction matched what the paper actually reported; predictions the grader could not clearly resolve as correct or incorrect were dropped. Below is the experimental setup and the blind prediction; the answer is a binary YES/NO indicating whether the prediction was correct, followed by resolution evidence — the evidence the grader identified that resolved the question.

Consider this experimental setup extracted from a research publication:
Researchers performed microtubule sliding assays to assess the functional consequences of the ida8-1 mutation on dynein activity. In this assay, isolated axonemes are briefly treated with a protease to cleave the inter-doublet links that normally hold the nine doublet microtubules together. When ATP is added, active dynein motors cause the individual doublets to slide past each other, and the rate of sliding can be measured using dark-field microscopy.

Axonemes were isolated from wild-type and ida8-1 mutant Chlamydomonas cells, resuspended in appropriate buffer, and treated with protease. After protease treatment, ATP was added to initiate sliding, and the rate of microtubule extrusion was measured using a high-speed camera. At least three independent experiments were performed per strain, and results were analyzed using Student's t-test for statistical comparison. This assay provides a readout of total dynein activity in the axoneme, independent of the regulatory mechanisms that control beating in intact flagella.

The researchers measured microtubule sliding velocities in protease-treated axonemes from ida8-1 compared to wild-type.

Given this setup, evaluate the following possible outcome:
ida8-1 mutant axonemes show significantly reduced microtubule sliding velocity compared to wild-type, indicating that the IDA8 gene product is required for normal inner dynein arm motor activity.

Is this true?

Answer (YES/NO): YES